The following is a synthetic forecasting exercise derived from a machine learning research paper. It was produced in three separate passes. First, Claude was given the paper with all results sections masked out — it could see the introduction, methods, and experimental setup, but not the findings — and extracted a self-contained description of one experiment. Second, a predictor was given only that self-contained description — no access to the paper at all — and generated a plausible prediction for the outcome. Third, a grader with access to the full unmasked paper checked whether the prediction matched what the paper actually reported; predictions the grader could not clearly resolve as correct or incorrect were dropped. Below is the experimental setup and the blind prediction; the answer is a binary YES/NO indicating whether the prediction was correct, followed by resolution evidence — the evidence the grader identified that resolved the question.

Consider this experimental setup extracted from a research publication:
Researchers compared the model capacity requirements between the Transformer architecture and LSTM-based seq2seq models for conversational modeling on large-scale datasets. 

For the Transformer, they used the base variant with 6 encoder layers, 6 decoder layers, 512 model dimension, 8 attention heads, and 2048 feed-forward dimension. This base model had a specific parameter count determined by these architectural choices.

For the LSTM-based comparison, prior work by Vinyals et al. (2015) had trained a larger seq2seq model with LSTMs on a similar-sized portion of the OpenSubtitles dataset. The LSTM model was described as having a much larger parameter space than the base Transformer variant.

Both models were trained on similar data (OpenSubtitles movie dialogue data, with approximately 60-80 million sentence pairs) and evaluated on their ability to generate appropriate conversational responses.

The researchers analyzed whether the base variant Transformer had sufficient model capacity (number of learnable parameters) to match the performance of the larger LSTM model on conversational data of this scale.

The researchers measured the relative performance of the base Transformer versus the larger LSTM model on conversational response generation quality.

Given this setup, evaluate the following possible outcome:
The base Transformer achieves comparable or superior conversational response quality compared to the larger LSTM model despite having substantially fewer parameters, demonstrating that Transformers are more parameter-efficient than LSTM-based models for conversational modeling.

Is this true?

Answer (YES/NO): NO